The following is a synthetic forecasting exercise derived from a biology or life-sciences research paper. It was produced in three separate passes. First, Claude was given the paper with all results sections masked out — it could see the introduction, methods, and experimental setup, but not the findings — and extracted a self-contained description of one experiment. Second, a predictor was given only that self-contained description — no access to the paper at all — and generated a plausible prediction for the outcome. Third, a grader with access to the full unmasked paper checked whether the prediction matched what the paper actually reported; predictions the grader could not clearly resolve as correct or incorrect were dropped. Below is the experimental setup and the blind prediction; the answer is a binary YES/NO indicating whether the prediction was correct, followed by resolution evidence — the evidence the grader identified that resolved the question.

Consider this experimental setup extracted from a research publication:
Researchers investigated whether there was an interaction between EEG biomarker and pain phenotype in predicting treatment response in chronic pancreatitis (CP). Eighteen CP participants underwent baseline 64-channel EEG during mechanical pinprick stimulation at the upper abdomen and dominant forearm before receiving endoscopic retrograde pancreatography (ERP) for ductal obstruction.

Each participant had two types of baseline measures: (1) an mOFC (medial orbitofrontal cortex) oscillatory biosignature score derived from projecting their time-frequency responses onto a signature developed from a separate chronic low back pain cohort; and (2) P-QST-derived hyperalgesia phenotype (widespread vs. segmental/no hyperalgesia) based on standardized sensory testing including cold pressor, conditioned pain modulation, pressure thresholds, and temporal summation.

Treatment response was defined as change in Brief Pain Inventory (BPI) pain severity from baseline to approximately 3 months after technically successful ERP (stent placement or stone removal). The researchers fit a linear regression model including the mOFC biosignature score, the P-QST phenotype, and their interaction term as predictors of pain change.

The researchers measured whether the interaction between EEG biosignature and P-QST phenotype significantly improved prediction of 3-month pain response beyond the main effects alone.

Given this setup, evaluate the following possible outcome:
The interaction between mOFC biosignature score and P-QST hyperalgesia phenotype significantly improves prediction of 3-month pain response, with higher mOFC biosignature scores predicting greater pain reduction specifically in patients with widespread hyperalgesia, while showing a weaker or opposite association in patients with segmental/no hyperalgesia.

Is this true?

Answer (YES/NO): NO